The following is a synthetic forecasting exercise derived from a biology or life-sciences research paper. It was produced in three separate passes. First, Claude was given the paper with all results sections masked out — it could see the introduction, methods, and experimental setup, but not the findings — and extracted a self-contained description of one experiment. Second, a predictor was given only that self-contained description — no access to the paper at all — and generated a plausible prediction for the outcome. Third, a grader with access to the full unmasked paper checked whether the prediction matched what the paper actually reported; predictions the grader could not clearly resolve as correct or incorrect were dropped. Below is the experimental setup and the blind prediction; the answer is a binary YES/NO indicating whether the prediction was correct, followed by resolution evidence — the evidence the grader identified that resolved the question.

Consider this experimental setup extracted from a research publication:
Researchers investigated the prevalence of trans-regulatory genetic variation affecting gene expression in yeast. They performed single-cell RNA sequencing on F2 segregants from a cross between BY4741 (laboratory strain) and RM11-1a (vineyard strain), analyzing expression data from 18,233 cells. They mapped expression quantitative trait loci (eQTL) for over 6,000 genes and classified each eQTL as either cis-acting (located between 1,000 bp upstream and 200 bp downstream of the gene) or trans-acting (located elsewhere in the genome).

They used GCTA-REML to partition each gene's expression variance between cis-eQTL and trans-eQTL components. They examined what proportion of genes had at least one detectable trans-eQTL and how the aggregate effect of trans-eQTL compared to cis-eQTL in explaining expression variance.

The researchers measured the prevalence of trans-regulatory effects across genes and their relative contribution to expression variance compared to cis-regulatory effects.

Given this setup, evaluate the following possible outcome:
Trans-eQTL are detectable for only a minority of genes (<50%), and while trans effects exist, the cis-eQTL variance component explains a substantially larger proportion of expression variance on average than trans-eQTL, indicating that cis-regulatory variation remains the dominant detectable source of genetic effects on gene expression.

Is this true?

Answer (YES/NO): NO